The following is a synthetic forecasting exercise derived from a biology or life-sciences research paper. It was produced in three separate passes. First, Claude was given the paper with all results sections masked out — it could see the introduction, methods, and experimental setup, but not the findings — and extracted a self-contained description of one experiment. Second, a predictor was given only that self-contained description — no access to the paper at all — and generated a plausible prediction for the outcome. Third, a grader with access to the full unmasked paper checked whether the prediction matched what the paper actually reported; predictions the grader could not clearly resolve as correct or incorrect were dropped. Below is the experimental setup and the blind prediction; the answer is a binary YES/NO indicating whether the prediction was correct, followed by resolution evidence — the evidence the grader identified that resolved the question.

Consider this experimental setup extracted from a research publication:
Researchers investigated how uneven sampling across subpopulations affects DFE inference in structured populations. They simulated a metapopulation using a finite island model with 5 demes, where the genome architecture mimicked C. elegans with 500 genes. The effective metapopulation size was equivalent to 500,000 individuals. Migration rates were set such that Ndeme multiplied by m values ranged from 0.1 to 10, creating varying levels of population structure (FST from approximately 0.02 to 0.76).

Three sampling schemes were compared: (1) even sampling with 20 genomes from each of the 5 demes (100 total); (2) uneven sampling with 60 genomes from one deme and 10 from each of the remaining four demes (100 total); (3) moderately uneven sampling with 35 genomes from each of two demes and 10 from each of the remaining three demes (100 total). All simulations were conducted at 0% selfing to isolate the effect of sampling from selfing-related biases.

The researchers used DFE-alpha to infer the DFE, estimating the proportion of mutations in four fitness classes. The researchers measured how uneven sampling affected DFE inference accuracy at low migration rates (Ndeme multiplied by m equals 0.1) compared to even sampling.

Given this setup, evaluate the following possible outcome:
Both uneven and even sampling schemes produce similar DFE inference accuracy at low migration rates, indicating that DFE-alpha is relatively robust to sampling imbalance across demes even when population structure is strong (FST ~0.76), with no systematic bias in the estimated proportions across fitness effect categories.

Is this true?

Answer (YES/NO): NO